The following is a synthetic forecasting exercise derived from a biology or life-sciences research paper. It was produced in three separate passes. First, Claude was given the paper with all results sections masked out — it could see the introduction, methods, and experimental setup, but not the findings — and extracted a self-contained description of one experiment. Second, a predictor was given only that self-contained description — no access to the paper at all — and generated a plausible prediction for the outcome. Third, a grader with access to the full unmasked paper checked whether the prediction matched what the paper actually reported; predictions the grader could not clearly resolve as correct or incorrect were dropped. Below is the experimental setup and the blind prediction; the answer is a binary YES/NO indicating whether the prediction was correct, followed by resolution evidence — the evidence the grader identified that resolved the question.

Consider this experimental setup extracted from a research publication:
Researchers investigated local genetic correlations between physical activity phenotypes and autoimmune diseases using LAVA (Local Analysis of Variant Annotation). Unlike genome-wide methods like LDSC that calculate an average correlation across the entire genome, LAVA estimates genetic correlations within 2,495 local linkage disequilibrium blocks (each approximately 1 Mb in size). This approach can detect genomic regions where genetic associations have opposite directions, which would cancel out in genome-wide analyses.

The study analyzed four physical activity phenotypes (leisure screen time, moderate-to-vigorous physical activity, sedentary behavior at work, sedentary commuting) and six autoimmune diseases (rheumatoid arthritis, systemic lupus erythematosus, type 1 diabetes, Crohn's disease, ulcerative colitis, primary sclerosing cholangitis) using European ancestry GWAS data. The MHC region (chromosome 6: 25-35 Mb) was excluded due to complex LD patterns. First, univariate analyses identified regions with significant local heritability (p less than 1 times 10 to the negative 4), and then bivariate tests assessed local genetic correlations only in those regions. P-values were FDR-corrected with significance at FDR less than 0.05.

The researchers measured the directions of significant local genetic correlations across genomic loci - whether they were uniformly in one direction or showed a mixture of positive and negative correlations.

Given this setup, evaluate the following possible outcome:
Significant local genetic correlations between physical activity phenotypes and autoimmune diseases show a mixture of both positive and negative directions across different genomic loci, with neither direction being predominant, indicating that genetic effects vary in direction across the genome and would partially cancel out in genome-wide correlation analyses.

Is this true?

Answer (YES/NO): YES